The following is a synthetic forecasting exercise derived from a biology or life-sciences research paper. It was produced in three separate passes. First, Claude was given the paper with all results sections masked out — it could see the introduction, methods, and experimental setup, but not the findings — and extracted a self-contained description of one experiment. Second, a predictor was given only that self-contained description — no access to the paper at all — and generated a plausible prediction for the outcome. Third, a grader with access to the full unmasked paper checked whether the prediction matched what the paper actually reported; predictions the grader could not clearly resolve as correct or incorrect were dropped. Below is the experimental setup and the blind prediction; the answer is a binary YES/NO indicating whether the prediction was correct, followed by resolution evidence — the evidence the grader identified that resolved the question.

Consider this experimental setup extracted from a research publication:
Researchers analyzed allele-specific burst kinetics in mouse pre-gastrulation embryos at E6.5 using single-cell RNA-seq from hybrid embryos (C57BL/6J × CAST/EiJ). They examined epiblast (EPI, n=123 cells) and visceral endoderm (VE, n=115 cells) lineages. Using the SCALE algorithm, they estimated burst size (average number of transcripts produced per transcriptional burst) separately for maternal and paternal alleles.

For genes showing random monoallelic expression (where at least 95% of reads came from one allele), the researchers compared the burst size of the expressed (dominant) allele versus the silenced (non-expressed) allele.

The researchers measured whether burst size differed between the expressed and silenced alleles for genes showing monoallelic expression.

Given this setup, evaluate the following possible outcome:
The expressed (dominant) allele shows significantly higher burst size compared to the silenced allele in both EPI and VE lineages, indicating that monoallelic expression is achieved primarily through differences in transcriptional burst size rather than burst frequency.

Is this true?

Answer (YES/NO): NO